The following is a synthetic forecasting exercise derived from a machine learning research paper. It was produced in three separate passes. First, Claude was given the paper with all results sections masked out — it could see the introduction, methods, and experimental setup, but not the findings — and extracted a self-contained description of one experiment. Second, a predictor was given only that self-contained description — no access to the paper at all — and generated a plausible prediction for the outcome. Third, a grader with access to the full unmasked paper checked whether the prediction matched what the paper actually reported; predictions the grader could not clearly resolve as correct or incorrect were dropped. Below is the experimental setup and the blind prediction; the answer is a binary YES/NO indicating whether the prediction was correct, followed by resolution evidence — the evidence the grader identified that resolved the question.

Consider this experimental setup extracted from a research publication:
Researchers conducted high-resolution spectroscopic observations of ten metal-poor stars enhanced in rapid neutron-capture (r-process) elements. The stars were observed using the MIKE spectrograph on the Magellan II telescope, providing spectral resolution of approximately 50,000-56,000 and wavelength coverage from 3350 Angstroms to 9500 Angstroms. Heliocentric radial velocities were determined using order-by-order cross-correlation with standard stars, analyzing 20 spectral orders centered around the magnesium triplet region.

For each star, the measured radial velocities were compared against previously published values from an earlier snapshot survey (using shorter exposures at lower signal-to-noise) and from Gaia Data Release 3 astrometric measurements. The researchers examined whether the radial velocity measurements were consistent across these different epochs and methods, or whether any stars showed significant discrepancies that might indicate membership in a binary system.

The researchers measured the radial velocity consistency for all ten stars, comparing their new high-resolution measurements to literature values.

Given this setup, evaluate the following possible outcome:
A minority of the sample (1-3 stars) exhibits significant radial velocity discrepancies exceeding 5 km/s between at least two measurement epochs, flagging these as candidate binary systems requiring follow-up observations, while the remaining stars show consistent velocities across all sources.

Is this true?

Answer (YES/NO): NO